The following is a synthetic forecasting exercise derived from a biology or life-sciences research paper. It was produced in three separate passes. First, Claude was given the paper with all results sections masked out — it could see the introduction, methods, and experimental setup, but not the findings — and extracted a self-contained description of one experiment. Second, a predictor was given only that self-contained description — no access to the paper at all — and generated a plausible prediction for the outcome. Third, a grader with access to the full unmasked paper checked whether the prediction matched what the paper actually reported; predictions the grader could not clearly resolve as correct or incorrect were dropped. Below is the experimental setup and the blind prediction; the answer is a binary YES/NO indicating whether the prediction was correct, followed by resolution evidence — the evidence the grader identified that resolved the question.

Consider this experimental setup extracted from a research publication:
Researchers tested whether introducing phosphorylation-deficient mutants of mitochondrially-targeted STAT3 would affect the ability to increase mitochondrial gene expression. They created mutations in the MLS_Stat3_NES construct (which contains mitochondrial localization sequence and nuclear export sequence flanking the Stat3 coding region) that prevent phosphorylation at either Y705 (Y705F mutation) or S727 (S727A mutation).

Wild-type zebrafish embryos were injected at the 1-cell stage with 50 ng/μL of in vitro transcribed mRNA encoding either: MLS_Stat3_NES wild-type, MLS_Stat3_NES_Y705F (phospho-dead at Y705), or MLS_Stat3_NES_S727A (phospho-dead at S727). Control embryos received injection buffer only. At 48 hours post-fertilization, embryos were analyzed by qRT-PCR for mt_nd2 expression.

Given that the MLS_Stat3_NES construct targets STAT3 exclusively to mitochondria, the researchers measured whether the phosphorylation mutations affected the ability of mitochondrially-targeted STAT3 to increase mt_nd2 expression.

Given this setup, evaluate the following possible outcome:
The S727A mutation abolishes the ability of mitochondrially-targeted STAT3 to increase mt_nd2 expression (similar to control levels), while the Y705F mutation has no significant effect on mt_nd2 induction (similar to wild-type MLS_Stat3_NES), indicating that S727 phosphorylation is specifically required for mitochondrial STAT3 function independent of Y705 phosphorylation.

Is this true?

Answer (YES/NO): YES